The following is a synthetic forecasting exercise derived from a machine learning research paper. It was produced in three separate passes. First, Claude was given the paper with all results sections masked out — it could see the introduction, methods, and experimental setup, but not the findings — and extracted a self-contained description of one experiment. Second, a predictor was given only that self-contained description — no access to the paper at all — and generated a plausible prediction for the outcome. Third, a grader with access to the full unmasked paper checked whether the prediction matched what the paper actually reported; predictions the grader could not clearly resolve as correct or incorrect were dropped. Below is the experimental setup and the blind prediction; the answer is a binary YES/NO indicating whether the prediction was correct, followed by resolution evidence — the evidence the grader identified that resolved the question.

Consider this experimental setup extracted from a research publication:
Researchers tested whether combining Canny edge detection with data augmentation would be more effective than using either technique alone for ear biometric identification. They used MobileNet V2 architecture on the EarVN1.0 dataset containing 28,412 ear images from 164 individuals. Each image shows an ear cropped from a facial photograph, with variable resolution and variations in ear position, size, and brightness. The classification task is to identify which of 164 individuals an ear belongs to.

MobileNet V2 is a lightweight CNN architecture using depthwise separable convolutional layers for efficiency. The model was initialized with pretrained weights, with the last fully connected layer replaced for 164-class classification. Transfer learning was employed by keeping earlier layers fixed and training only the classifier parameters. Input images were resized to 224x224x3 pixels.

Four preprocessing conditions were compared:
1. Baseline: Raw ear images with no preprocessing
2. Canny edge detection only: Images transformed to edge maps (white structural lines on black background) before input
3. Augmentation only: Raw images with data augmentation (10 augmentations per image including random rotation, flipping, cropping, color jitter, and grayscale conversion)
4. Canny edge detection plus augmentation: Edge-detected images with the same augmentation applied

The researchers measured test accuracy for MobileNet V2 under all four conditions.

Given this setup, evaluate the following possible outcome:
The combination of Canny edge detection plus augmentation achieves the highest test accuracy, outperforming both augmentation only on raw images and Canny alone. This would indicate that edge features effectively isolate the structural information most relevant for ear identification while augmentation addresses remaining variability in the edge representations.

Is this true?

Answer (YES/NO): NO